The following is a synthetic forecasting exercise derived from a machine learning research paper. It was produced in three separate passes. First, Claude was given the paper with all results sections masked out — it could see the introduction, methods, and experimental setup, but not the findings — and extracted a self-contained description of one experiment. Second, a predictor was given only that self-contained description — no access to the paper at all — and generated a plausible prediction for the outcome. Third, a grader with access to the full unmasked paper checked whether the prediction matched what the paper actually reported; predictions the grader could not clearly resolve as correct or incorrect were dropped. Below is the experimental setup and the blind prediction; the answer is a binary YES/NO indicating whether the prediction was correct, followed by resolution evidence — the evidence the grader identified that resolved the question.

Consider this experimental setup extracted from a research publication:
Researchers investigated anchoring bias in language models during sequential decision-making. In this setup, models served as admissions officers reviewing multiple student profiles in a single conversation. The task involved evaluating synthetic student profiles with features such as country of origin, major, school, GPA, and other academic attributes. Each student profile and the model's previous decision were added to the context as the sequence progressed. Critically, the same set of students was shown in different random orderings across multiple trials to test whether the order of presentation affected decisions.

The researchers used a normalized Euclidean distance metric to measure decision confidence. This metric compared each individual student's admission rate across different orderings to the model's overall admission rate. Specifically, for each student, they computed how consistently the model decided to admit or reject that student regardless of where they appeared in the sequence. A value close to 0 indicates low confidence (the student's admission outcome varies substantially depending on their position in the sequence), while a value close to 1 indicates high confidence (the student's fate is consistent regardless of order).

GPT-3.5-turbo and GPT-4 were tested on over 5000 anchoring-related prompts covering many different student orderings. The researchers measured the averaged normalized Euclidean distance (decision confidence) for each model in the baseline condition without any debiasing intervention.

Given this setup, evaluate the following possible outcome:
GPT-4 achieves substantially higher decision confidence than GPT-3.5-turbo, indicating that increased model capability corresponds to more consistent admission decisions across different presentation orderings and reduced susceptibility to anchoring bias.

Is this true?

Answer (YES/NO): NO